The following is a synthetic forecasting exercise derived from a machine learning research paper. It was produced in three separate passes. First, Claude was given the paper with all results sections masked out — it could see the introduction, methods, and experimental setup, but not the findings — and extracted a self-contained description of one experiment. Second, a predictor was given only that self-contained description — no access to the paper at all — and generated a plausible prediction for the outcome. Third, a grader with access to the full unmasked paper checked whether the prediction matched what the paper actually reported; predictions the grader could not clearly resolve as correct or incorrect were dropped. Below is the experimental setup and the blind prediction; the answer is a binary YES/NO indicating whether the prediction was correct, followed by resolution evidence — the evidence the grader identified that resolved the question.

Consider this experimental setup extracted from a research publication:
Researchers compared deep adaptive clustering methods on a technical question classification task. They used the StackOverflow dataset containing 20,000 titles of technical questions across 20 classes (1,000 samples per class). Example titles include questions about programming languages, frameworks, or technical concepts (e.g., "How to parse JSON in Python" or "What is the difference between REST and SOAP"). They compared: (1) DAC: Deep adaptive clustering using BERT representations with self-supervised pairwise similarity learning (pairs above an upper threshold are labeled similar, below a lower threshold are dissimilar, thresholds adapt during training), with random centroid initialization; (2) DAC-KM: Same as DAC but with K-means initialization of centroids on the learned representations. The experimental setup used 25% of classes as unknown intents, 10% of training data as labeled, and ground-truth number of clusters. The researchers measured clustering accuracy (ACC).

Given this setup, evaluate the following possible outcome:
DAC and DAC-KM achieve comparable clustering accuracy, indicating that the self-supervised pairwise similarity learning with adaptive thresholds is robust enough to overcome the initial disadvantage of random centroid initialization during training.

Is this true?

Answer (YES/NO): NO